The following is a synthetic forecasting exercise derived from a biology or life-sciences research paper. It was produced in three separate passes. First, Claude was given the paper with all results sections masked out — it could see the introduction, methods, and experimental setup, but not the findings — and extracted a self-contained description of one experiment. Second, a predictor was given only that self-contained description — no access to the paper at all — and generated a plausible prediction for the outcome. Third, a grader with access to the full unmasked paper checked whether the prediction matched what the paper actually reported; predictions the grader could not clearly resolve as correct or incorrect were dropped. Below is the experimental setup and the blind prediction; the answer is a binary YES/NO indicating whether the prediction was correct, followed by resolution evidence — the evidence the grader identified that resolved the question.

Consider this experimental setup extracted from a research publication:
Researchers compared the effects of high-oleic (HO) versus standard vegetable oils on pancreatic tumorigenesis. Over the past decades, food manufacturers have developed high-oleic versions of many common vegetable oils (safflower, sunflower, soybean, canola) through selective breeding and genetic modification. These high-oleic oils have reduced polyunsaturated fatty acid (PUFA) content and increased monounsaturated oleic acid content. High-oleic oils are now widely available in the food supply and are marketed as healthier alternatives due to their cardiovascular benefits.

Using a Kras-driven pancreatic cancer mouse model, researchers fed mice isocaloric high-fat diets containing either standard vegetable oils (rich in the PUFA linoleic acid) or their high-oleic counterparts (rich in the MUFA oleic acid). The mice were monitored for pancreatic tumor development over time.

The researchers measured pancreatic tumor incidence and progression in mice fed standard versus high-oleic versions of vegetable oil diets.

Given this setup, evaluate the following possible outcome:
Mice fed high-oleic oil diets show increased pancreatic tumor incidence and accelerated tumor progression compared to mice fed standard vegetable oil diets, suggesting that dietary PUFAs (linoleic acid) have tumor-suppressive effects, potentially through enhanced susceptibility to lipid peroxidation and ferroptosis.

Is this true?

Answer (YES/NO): YES